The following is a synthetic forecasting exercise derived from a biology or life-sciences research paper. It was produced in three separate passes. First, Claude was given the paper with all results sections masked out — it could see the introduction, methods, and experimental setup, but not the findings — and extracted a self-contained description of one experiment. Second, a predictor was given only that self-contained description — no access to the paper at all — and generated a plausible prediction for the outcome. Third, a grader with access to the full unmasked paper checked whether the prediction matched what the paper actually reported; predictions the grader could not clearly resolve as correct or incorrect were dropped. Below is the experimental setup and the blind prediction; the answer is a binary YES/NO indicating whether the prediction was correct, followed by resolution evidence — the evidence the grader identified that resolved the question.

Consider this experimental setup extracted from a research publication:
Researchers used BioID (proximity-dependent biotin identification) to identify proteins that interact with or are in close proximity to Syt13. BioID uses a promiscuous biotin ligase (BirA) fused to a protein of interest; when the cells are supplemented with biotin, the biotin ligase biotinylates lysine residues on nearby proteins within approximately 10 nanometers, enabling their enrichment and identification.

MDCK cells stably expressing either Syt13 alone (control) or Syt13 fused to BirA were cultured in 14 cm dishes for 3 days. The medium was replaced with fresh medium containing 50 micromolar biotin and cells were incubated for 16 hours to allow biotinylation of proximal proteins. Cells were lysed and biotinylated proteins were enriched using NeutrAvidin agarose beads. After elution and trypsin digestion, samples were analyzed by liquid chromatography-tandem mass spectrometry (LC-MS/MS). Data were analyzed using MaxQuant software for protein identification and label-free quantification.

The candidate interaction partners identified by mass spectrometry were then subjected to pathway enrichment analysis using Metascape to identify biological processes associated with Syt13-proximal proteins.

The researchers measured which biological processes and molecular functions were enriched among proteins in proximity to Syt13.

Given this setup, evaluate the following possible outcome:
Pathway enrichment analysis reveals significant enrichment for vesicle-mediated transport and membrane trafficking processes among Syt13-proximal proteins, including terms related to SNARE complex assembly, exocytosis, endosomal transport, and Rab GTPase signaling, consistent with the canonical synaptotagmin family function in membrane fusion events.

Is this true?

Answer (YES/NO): NO